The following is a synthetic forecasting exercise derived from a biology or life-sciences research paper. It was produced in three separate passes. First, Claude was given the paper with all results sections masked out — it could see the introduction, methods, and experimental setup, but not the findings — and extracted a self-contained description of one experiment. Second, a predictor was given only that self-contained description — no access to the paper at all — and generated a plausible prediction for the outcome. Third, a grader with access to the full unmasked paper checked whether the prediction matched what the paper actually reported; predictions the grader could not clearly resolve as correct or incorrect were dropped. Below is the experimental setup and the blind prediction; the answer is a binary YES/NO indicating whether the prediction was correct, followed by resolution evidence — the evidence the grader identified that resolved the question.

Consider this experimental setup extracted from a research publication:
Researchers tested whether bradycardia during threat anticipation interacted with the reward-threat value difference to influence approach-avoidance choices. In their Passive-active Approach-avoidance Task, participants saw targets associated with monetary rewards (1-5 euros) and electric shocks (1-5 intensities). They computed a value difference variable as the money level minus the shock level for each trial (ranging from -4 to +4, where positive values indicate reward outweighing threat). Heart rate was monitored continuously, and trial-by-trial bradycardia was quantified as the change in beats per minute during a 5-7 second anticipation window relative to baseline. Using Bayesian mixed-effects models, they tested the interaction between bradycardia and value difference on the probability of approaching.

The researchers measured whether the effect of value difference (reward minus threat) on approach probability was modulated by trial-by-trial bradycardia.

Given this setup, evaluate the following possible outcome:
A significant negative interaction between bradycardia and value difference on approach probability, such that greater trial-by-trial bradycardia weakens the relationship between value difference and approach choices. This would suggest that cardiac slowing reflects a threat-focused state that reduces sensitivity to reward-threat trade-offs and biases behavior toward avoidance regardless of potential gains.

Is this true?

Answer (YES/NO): NO